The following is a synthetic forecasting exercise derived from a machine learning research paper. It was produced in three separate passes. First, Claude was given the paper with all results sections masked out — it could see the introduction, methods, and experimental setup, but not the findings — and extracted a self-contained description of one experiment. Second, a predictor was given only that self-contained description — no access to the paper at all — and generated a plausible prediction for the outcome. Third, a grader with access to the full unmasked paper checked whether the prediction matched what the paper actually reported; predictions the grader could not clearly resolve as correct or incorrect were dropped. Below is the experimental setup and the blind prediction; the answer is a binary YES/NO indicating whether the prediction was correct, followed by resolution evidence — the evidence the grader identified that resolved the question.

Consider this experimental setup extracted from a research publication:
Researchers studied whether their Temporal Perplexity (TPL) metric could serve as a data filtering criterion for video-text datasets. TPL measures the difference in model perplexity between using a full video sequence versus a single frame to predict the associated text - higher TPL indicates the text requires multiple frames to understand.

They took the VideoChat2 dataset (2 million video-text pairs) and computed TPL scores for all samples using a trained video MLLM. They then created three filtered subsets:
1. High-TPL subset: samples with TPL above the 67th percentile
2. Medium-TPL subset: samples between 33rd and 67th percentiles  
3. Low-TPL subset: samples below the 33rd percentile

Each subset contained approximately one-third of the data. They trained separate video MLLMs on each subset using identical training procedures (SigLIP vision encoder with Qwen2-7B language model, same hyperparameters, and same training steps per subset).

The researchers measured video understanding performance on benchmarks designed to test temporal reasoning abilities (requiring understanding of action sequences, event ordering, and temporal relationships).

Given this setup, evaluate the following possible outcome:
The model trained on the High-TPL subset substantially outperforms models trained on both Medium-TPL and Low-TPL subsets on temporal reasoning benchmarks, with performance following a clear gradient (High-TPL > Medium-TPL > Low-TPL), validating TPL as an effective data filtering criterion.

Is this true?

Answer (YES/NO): YES